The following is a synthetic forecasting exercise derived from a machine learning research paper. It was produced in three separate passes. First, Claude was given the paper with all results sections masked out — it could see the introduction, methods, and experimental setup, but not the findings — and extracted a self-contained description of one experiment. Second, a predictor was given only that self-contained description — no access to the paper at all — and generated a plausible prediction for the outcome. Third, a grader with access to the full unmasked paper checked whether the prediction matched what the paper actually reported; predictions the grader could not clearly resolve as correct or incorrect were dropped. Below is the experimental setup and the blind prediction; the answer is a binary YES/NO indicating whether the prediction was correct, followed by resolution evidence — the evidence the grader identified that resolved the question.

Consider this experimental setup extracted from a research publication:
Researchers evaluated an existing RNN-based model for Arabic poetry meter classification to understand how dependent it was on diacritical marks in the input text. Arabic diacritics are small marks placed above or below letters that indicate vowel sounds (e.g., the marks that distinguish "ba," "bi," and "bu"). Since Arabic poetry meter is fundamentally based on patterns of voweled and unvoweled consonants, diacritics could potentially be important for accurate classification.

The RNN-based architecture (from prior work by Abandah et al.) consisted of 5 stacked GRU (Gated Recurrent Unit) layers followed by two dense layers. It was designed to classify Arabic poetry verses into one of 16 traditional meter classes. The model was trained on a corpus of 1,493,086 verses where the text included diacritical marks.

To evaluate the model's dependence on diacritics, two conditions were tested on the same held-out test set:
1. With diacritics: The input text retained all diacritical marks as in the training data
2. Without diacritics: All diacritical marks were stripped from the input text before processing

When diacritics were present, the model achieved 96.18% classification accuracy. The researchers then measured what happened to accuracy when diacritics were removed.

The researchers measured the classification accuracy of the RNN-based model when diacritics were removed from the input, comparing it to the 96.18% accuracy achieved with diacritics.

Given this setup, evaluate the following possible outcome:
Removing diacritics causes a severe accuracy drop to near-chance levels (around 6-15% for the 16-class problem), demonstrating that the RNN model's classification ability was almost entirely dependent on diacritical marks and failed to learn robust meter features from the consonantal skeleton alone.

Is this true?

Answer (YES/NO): NO